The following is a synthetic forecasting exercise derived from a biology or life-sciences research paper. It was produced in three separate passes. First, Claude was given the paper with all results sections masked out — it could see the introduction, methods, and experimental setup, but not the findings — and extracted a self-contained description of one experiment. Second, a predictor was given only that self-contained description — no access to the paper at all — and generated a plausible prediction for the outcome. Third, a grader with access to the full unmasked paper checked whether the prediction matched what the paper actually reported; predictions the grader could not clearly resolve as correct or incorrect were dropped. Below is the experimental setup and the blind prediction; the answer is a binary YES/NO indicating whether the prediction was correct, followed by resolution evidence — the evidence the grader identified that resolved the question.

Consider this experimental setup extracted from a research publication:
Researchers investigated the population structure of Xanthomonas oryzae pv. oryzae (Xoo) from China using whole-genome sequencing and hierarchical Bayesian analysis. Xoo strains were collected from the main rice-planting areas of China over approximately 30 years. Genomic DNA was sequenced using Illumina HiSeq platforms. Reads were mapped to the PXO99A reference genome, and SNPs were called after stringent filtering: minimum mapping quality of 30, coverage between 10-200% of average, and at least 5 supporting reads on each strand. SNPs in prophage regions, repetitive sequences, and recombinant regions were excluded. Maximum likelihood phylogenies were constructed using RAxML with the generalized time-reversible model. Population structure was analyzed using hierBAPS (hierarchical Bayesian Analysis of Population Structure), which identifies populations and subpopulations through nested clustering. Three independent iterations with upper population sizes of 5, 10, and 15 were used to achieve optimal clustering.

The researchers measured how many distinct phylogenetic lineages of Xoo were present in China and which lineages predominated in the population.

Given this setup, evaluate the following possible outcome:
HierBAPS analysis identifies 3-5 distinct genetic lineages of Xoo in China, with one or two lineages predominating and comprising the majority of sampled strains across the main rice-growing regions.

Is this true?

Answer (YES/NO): NO